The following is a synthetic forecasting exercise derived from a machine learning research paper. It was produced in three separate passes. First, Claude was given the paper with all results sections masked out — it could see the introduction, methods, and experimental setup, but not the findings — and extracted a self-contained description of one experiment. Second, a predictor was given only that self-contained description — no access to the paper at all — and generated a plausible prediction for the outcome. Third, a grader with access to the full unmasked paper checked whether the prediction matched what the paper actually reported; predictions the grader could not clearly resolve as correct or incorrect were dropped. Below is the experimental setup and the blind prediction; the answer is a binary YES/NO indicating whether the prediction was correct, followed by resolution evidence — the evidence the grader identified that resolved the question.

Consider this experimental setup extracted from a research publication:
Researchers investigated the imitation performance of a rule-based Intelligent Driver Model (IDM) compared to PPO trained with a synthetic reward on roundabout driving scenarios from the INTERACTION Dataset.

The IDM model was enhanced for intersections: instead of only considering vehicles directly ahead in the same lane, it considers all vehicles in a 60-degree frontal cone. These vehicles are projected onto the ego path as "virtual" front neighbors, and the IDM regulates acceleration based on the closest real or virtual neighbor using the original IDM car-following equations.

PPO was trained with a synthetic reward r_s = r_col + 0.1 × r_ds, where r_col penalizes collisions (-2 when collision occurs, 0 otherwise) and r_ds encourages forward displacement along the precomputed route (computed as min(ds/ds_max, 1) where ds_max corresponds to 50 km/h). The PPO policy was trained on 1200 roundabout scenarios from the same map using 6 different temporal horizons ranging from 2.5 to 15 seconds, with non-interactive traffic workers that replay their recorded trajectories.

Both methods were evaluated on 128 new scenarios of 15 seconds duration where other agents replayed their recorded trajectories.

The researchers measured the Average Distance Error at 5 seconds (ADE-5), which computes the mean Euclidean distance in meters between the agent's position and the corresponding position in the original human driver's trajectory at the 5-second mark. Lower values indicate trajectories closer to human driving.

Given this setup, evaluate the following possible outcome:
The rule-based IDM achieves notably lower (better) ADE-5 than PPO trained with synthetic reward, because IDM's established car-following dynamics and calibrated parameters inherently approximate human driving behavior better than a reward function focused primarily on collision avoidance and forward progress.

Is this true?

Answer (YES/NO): NO